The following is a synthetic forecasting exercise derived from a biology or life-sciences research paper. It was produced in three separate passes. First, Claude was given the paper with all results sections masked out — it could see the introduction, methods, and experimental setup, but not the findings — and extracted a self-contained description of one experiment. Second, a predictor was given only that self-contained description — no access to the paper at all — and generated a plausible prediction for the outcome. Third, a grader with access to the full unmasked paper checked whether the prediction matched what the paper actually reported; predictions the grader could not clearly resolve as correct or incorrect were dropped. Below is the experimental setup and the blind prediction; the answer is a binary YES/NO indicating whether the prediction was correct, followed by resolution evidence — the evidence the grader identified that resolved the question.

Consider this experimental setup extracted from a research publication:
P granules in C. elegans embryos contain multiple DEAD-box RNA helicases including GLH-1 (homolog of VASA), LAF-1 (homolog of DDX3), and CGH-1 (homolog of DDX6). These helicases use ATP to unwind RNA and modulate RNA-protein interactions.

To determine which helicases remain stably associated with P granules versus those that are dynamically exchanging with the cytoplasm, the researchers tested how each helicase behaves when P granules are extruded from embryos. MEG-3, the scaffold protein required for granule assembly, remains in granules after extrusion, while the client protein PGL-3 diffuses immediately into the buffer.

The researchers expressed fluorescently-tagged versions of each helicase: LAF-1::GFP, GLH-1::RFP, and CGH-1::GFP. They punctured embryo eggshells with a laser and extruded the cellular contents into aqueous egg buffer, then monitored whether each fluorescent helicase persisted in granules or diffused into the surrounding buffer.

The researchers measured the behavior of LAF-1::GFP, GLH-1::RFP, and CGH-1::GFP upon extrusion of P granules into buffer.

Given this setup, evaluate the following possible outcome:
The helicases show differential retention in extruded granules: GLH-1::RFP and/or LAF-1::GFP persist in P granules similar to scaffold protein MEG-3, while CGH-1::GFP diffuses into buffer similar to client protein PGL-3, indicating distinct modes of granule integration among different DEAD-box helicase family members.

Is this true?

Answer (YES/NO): NO